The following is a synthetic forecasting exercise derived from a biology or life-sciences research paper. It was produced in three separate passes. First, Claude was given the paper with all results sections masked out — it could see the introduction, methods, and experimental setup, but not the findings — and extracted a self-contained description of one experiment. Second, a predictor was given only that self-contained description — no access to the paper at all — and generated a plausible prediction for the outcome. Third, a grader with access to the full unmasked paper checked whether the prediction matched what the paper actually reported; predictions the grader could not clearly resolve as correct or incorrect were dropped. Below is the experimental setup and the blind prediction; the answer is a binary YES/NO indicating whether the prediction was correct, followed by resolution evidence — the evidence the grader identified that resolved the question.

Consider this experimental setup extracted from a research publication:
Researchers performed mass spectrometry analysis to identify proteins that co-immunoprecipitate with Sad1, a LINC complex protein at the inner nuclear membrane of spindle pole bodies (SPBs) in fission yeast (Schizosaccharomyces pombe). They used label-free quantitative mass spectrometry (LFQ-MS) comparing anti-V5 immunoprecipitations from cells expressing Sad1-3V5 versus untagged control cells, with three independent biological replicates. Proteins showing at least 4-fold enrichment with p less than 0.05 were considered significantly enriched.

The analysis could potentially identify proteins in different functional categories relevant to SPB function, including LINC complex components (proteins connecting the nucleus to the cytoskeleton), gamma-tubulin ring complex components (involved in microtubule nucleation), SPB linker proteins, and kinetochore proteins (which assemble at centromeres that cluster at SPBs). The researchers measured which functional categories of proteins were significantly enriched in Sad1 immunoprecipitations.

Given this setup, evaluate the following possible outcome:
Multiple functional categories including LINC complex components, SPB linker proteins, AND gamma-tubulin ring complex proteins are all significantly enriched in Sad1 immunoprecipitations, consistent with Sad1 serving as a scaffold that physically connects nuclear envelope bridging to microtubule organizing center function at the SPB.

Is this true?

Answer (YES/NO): YES